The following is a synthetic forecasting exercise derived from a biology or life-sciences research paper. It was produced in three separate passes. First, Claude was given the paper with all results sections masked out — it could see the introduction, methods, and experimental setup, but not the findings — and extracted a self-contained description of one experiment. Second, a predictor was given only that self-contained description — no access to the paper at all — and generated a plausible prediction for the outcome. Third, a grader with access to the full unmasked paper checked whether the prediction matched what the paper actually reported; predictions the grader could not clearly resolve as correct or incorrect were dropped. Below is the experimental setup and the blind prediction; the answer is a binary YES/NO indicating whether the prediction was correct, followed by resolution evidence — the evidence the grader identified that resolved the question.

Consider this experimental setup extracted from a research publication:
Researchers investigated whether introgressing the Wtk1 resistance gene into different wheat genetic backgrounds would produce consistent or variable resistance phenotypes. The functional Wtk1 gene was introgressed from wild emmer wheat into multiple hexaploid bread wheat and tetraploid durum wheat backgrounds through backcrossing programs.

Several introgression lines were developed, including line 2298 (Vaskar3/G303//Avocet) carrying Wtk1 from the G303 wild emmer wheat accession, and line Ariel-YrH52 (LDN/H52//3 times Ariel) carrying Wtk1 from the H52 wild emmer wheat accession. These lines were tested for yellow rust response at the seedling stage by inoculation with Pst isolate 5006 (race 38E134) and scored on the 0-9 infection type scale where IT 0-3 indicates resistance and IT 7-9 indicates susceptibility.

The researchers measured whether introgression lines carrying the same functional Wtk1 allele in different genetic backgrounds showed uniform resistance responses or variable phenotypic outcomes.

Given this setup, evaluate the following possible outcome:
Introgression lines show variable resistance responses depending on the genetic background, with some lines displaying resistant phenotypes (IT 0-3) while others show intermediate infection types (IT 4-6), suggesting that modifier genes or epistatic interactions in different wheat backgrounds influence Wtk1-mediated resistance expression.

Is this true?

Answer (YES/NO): YES